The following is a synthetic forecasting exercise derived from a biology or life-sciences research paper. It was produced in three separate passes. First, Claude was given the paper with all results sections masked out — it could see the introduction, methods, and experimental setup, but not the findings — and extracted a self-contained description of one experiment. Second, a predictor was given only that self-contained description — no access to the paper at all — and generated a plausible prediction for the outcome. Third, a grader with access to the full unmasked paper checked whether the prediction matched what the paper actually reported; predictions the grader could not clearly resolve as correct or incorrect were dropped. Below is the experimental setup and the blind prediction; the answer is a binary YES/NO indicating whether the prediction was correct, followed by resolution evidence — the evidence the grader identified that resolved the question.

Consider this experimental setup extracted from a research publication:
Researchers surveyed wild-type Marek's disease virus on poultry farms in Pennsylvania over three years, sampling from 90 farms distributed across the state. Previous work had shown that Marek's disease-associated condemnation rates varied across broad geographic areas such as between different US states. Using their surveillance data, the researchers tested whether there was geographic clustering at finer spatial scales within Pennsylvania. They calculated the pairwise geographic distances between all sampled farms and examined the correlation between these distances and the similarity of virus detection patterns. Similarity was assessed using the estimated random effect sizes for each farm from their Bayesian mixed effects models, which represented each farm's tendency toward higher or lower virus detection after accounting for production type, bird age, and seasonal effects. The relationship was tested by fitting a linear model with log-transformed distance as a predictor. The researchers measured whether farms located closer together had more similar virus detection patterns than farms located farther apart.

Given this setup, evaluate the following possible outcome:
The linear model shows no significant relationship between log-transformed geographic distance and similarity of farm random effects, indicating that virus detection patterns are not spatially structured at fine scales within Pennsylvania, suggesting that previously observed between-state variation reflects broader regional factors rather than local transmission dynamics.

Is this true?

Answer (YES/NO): NO